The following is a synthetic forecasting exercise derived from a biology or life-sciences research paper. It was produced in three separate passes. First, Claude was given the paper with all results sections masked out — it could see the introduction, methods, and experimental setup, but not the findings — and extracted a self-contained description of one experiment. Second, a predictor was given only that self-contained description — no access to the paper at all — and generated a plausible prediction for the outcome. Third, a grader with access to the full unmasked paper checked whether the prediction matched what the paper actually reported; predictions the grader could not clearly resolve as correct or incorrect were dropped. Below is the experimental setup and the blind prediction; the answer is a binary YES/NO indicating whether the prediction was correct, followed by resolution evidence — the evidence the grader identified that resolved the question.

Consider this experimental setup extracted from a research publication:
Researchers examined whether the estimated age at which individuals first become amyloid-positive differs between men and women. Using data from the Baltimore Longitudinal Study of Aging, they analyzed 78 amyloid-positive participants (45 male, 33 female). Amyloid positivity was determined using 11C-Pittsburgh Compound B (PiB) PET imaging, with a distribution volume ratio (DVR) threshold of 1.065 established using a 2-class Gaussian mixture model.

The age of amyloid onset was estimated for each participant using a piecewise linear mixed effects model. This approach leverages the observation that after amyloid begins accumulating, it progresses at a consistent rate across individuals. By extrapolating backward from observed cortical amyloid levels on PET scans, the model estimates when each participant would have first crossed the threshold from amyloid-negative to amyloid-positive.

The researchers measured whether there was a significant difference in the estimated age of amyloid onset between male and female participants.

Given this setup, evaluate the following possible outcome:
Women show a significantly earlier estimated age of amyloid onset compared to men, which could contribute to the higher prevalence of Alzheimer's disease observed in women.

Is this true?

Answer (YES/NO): NO